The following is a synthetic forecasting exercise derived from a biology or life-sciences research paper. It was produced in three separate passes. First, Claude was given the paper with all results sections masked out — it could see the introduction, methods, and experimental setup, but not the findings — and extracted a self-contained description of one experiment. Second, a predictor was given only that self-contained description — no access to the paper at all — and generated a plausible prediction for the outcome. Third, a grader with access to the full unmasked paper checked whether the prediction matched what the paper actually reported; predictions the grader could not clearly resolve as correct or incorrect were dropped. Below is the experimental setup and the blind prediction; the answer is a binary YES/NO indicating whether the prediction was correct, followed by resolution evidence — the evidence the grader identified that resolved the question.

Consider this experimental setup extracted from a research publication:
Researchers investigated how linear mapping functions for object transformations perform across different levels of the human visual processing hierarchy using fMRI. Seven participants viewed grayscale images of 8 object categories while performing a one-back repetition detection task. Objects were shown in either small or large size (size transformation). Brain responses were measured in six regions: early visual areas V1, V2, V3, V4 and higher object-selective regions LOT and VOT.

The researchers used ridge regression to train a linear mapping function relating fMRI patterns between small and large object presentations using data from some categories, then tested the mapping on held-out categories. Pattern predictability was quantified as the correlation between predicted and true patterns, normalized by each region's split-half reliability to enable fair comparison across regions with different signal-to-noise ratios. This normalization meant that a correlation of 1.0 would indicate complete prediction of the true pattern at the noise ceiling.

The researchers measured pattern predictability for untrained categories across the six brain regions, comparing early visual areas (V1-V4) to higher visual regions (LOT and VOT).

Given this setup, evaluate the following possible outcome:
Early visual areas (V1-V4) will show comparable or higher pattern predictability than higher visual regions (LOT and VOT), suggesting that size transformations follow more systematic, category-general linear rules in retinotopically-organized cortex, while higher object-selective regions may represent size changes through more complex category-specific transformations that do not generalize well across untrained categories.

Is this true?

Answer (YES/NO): YES